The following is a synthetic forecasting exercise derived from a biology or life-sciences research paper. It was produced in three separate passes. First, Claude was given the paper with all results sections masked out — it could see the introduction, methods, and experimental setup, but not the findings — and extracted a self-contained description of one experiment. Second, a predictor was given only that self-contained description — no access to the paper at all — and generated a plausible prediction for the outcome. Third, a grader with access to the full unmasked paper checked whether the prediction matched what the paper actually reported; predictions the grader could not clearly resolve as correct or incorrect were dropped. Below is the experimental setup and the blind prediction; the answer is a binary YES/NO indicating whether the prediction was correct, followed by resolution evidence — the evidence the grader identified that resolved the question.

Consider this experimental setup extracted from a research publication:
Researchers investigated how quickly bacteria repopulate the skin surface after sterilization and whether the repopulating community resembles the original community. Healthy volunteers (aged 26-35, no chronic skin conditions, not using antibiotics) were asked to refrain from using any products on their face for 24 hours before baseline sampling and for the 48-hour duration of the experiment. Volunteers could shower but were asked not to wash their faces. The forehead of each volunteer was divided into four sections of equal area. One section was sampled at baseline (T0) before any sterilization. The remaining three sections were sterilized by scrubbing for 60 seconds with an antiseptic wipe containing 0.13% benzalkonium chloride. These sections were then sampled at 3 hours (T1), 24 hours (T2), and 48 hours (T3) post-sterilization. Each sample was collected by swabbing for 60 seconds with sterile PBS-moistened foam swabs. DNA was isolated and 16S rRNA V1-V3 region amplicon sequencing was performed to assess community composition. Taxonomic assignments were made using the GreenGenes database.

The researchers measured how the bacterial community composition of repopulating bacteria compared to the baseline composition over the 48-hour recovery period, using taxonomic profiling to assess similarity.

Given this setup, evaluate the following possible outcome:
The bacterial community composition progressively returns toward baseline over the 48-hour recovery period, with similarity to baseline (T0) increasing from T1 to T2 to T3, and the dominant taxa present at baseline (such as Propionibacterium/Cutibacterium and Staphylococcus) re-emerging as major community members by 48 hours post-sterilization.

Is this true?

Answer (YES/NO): YES